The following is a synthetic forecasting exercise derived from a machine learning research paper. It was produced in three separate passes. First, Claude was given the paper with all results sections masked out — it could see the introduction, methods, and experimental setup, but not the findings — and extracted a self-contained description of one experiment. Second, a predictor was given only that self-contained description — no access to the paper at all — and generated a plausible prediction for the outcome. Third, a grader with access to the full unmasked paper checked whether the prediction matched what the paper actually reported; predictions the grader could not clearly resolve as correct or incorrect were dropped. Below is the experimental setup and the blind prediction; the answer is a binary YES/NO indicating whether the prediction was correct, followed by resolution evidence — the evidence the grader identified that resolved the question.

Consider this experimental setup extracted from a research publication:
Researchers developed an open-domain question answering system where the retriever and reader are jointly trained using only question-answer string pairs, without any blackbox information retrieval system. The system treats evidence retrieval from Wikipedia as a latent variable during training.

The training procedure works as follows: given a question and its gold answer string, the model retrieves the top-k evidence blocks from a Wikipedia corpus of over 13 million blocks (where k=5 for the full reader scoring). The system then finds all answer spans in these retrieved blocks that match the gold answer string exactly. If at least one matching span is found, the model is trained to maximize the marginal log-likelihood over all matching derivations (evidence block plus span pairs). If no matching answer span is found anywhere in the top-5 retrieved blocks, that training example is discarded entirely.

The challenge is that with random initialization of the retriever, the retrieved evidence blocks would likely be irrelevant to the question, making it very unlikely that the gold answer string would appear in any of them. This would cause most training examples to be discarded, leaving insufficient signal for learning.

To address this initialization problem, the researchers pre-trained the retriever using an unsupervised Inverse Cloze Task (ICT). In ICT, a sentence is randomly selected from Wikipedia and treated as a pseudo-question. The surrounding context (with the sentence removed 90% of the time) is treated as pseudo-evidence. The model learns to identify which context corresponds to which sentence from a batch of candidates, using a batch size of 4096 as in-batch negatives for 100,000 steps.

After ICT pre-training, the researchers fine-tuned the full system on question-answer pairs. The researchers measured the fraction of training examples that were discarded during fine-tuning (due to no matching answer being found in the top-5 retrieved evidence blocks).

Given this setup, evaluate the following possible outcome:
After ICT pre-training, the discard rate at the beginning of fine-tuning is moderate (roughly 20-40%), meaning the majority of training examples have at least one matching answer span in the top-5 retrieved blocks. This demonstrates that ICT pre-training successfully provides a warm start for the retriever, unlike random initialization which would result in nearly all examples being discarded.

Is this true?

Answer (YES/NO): NO